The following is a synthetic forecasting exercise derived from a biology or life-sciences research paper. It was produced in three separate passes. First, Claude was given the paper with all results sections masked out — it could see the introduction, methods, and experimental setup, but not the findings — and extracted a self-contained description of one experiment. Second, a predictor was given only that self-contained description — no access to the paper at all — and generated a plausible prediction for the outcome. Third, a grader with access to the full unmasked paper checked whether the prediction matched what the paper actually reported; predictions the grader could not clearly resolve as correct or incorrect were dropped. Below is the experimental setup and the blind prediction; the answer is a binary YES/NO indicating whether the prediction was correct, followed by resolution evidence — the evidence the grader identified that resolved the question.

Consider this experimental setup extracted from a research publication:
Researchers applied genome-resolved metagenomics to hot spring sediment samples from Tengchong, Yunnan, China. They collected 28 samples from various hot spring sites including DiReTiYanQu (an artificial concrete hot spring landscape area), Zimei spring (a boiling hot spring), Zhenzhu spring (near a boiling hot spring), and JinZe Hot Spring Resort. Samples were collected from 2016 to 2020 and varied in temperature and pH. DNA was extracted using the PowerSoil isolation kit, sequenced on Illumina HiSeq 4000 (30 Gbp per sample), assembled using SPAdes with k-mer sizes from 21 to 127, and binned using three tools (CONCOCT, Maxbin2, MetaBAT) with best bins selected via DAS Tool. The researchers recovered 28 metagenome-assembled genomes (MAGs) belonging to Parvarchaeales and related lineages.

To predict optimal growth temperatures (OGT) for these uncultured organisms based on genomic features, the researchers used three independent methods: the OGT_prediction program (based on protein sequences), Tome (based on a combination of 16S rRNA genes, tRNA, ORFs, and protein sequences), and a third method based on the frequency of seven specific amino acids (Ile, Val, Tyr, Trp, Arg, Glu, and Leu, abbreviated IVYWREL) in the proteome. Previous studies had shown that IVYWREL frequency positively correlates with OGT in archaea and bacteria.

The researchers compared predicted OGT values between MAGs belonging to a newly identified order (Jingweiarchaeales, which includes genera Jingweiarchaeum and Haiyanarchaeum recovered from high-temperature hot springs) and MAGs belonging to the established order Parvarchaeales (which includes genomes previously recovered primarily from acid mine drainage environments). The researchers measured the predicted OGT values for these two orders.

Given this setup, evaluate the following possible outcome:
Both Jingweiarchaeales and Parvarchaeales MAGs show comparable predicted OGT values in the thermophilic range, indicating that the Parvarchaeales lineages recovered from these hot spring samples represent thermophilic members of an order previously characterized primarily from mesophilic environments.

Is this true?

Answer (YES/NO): NO